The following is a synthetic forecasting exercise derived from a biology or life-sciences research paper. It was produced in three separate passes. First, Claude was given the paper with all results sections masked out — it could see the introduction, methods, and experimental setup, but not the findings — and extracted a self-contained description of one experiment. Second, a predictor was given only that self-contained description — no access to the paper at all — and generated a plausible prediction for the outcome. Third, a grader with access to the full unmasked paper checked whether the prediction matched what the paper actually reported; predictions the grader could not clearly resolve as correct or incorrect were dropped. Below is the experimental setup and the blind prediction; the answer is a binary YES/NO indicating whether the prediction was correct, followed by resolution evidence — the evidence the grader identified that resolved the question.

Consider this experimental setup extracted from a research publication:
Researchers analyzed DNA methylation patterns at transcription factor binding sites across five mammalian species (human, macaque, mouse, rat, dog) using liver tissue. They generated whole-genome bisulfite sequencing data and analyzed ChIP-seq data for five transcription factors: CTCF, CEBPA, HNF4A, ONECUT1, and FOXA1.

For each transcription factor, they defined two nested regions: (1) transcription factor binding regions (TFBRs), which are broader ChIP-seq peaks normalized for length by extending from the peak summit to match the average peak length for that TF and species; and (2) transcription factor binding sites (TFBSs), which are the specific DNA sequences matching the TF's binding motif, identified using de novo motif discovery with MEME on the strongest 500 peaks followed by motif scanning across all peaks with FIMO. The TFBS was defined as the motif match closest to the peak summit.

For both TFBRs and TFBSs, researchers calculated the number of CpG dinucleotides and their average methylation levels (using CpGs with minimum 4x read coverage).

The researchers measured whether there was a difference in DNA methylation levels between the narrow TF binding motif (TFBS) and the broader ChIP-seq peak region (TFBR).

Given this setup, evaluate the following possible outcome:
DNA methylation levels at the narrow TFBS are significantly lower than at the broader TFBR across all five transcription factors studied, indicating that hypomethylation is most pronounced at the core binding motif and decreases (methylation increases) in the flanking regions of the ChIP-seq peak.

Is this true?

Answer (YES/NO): NO